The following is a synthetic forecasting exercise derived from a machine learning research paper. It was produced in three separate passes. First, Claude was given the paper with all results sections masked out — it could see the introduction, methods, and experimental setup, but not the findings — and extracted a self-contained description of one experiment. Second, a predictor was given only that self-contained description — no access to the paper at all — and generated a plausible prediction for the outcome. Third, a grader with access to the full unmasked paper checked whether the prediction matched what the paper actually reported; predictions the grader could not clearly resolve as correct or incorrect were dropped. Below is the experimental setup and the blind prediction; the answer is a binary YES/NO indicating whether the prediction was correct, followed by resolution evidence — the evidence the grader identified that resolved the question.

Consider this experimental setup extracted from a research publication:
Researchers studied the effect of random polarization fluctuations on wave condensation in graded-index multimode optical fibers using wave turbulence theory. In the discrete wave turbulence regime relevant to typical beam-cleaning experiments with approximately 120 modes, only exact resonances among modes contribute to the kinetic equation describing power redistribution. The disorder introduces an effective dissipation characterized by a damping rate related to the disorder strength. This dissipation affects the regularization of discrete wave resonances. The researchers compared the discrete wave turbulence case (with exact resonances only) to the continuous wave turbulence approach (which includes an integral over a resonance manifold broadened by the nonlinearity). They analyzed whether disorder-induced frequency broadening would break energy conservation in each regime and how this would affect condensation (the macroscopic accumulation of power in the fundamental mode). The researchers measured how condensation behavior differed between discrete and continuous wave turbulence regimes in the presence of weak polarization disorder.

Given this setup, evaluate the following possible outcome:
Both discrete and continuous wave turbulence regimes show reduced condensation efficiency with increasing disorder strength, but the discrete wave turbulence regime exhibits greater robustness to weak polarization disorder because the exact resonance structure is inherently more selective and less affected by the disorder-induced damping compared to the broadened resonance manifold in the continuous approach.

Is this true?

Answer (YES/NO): NO